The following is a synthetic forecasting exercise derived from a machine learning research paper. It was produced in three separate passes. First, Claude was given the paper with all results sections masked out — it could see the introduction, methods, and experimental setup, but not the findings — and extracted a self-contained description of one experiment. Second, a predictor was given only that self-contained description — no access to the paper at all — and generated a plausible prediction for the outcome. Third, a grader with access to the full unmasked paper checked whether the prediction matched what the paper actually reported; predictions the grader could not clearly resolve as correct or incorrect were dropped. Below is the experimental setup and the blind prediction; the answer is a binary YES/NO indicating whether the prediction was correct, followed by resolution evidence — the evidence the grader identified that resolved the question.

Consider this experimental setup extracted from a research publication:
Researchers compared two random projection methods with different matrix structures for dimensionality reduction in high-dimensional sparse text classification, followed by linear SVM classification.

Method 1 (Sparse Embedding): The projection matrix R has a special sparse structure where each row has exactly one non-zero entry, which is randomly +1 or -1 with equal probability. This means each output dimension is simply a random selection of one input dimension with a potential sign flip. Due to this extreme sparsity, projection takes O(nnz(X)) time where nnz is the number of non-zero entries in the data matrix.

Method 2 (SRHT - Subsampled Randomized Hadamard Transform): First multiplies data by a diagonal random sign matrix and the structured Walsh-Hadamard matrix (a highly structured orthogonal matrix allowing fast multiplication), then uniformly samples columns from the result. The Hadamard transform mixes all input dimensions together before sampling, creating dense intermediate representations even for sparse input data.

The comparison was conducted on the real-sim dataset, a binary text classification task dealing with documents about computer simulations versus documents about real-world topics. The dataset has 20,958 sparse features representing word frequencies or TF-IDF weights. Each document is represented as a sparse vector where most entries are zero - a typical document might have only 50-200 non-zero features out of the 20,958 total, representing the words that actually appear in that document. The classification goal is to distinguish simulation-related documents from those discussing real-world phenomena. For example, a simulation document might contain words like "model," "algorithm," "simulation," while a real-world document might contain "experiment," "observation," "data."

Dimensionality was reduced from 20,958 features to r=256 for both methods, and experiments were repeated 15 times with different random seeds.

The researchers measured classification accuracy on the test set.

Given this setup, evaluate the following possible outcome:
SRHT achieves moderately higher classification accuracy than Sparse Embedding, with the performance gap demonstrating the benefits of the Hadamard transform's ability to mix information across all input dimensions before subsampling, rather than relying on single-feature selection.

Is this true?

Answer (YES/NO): NO